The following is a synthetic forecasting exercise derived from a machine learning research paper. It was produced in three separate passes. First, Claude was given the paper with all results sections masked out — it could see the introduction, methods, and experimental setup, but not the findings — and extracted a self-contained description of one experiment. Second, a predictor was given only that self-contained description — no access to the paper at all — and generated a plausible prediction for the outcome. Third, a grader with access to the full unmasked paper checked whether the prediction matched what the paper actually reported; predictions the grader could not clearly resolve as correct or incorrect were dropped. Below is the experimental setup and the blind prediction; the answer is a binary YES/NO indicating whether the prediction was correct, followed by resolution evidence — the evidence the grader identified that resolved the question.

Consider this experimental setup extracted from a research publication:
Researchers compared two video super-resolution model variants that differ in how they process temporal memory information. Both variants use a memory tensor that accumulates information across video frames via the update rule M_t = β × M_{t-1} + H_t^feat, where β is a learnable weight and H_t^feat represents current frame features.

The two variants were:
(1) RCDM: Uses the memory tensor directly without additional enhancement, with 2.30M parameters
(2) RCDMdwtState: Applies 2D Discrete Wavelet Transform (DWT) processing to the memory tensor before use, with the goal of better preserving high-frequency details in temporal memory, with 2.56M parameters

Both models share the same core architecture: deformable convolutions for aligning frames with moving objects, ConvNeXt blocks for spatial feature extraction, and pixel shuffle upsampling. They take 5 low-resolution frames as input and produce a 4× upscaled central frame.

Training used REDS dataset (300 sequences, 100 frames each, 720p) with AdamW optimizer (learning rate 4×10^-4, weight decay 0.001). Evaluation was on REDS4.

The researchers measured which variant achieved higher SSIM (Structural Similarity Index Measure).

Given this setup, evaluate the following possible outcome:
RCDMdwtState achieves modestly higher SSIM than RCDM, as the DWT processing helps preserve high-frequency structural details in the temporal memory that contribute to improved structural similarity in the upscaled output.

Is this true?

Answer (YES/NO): NO